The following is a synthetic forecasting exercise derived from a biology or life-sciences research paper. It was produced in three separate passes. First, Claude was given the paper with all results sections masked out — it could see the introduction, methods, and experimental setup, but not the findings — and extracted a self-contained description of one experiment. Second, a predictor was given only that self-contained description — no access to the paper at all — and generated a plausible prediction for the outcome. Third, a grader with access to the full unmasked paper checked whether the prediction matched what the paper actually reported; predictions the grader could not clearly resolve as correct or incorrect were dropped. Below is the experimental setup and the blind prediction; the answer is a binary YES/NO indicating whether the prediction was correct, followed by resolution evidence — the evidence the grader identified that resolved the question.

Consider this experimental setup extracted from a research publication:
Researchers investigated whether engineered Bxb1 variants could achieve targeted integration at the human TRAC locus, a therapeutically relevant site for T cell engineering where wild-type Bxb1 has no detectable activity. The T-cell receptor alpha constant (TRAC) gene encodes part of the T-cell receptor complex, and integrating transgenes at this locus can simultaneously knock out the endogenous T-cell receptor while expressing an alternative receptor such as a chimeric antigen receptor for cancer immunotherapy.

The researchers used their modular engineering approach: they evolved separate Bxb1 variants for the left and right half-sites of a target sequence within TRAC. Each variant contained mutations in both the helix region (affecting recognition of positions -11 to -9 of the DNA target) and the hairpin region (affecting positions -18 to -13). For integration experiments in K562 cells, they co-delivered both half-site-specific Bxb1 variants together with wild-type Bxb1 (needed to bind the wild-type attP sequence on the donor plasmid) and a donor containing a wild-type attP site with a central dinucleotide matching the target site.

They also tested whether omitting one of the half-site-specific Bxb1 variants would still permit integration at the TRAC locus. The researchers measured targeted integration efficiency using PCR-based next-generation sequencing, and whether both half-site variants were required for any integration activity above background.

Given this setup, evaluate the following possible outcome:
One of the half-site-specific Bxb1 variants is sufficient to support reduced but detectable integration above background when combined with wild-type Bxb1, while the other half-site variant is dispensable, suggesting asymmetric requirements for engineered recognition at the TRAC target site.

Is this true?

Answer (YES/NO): NO